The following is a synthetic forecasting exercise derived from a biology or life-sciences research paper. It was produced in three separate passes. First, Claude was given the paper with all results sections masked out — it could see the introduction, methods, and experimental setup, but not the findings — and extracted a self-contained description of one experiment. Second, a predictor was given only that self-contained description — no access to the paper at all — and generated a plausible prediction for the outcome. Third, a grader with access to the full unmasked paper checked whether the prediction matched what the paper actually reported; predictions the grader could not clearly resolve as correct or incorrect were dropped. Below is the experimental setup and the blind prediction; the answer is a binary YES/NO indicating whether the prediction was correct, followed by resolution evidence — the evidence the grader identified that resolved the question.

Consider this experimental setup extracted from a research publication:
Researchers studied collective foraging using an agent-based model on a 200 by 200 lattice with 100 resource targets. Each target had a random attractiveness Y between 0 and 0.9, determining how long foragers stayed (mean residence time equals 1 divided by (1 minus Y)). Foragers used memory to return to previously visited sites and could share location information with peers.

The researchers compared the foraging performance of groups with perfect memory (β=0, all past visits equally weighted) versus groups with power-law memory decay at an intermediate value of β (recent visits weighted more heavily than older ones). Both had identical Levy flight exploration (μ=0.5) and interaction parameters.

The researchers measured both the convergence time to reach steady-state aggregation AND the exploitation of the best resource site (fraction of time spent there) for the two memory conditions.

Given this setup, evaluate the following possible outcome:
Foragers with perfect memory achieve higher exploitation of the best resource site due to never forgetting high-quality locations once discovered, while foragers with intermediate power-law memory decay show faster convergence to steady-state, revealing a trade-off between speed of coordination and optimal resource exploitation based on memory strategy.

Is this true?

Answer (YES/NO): NO